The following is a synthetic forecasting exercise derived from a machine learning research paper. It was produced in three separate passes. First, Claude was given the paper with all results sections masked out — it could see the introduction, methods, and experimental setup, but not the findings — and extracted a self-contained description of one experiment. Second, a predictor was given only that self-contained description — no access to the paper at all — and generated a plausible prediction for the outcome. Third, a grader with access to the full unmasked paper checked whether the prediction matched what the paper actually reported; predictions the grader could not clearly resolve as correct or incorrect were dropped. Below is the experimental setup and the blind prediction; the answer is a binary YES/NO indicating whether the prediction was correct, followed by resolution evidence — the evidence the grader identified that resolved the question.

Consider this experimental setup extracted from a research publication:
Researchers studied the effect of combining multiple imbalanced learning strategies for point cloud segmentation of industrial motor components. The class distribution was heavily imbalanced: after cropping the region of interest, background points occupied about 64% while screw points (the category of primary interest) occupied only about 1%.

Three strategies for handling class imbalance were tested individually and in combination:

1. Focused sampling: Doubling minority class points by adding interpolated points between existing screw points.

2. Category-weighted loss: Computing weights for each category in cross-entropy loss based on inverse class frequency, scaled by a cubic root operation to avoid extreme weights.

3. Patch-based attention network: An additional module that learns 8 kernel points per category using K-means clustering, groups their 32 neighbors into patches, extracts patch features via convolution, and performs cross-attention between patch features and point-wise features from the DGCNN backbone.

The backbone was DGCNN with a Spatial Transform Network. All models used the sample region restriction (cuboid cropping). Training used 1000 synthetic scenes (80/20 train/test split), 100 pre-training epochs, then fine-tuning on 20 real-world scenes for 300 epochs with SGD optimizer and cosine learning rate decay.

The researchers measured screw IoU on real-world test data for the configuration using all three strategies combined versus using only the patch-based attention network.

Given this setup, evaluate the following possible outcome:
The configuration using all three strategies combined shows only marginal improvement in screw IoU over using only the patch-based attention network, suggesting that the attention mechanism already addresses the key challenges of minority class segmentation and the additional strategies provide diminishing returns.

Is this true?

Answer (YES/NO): NO